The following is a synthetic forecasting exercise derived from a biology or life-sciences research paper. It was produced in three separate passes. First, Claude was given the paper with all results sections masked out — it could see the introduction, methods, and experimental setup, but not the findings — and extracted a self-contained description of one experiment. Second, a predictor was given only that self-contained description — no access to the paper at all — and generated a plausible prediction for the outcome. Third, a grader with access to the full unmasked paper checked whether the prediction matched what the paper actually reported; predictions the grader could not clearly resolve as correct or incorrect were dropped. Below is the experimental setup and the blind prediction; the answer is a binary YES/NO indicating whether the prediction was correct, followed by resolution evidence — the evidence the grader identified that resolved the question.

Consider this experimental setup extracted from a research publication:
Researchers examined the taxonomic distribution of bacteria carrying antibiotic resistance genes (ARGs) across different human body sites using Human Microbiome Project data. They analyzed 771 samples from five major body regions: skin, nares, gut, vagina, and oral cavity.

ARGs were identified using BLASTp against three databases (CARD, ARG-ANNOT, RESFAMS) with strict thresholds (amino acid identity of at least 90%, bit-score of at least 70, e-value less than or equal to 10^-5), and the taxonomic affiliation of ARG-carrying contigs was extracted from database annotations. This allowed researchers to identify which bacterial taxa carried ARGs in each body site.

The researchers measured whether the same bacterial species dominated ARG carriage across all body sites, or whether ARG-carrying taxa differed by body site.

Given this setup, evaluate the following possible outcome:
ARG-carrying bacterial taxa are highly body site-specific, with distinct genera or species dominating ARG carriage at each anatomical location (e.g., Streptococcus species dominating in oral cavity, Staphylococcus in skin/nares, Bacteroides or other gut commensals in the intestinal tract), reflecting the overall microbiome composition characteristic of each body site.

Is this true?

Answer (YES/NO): YES